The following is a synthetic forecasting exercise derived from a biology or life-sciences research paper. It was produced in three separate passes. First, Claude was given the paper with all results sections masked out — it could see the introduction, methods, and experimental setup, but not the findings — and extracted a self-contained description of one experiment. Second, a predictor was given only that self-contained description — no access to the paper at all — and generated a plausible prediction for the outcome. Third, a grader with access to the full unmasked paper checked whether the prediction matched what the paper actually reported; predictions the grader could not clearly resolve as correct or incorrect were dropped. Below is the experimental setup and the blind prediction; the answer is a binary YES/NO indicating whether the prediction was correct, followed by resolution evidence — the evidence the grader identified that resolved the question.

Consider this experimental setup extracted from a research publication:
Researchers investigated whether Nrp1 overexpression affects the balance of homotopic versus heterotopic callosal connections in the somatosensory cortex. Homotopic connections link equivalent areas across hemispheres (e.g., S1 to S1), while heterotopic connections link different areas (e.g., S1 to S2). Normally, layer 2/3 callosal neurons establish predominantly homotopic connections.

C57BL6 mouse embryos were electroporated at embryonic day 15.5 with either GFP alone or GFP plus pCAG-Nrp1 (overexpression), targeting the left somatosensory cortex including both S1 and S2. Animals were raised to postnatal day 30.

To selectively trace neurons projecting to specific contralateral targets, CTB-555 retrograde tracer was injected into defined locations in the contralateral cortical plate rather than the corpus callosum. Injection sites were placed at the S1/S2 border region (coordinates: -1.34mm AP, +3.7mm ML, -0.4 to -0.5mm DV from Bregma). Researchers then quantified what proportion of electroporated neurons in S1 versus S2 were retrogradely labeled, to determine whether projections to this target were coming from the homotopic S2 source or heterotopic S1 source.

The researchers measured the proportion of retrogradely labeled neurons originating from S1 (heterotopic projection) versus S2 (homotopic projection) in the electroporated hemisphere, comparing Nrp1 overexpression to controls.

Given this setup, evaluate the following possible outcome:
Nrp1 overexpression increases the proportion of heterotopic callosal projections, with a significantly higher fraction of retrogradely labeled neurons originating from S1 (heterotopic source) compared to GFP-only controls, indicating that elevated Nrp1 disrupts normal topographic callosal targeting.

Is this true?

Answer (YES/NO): NO